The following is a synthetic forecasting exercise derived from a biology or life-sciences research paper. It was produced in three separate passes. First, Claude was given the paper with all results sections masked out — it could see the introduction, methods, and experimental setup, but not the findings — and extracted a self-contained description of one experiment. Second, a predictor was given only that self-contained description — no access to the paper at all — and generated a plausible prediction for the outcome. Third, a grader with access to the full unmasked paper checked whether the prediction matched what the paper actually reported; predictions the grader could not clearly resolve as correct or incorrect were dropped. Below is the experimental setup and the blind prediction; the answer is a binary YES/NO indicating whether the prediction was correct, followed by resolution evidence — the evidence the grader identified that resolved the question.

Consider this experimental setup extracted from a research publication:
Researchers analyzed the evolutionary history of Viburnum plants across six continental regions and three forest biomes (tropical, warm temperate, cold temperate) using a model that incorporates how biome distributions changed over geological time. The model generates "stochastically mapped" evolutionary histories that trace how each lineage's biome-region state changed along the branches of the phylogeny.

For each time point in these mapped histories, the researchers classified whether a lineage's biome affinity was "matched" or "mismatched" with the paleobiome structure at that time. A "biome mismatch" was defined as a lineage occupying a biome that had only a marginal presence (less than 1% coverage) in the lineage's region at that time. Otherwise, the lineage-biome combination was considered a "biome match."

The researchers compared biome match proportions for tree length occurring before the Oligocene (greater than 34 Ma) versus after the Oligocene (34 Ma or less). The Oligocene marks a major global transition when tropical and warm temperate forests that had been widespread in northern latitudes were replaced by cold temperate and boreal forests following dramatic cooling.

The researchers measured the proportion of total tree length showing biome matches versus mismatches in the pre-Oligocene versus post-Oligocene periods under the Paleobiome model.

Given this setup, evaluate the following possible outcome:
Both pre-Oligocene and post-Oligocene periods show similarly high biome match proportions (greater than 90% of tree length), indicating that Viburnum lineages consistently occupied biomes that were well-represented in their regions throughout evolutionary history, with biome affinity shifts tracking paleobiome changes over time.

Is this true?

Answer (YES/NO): YES